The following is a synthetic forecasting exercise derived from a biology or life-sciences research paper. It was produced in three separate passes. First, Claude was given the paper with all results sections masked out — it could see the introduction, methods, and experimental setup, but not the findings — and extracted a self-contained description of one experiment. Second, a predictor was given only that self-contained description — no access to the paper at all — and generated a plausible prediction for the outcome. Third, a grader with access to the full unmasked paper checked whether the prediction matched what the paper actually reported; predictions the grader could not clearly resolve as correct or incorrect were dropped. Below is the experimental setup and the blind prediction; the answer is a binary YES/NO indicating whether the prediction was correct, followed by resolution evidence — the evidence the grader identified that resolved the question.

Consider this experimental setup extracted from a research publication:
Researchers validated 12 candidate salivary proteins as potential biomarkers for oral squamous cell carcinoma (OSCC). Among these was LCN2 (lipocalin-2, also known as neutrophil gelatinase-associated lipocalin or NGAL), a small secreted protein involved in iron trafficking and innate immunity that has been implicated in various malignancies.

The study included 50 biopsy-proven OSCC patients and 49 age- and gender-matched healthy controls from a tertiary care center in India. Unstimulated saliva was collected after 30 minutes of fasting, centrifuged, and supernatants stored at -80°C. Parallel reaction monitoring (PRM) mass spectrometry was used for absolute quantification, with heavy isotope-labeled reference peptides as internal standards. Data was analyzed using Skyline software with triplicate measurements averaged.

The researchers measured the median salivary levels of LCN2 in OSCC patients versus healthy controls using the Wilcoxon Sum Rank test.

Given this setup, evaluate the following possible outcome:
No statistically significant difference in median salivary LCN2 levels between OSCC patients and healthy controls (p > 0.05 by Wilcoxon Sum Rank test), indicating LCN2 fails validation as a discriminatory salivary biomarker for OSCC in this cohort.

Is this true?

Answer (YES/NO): YES